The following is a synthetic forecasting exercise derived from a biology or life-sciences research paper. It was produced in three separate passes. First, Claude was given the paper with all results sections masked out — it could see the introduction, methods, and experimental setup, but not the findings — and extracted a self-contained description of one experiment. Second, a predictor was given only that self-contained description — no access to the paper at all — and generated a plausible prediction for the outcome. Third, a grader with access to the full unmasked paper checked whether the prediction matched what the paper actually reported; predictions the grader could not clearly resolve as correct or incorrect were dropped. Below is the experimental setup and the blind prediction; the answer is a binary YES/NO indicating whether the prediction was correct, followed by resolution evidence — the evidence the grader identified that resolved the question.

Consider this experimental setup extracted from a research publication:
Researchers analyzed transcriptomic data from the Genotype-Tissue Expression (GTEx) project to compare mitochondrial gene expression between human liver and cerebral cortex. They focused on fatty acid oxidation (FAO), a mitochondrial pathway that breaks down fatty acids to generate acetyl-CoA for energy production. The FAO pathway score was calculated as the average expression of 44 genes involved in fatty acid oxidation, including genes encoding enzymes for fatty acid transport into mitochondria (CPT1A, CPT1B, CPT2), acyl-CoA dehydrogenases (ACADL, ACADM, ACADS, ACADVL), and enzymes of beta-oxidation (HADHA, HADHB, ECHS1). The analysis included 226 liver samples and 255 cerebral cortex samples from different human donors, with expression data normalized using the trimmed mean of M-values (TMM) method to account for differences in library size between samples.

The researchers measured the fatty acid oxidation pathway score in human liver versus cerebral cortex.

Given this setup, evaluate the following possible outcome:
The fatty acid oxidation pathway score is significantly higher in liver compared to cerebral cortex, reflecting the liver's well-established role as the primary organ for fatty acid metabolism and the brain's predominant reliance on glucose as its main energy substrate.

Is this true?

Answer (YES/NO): YES